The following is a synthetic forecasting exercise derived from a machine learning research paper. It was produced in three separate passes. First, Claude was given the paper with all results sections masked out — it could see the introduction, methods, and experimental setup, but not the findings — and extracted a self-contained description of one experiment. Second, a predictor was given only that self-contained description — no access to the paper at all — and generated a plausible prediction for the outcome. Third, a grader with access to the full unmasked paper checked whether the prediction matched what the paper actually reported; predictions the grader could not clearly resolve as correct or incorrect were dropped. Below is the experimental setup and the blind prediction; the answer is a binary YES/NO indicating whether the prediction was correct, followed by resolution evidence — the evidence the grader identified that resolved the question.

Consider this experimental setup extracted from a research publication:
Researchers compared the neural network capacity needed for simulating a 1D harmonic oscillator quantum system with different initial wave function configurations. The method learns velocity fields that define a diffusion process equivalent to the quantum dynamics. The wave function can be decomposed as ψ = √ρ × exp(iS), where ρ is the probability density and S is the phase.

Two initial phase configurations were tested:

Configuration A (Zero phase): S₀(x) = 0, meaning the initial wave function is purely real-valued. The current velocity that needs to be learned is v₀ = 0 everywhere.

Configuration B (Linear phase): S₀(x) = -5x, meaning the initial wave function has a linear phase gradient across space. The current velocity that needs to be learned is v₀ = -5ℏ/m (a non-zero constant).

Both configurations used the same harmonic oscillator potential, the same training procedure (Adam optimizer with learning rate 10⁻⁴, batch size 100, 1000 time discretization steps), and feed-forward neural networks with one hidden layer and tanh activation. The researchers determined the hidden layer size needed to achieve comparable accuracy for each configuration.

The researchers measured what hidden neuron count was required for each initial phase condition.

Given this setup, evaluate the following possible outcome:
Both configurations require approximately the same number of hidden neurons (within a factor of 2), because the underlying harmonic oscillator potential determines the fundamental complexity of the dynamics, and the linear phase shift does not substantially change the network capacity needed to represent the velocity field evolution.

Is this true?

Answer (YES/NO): NO